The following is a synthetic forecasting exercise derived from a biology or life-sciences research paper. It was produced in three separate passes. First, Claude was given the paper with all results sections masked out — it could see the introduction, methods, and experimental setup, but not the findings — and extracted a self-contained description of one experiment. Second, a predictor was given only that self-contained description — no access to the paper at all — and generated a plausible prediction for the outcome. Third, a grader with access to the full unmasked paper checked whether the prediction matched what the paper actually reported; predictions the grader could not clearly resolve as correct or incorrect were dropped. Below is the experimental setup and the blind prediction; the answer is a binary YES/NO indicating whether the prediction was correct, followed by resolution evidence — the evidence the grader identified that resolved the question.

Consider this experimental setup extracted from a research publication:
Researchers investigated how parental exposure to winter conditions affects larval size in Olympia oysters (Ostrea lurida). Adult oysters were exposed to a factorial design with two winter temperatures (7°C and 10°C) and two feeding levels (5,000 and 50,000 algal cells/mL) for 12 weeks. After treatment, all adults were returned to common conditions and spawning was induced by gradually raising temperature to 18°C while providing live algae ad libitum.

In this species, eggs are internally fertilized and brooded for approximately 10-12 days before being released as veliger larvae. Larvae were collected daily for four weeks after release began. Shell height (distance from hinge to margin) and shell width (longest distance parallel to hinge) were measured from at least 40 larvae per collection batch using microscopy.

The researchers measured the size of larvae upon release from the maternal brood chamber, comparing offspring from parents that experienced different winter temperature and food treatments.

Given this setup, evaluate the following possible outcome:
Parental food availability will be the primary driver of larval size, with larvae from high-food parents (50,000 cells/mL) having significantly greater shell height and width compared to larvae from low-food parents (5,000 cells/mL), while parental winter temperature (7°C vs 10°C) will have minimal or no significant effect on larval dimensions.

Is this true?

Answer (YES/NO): NO